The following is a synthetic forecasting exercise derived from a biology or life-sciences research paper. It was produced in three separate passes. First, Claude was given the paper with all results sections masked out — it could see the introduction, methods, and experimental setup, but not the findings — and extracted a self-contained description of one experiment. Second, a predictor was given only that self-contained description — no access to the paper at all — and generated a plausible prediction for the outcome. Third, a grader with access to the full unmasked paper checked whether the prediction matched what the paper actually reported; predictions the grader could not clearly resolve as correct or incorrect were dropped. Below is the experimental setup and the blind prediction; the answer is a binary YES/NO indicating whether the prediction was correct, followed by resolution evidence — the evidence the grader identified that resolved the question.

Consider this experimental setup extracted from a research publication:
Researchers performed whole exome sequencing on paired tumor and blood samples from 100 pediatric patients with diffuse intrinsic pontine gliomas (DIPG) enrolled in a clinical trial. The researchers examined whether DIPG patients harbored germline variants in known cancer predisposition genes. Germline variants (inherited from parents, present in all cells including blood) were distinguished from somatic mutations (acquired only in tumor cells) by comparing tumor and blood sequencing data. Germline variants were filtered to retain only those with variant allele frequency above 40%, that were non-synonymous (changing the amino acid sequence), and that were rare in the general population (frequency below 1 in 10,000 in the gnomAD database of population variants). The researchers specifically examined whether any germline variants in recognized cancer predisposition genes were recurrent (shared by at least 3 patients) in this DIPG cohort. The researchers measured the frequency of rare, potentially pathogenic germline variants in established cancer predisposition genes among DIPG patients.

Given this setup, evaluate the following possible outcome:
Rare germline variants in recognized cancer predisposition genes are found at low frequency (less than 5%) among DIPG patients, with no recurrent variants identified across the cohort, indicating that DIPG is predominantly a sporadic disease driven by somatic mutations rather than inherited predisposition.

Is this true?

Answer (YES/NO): NO